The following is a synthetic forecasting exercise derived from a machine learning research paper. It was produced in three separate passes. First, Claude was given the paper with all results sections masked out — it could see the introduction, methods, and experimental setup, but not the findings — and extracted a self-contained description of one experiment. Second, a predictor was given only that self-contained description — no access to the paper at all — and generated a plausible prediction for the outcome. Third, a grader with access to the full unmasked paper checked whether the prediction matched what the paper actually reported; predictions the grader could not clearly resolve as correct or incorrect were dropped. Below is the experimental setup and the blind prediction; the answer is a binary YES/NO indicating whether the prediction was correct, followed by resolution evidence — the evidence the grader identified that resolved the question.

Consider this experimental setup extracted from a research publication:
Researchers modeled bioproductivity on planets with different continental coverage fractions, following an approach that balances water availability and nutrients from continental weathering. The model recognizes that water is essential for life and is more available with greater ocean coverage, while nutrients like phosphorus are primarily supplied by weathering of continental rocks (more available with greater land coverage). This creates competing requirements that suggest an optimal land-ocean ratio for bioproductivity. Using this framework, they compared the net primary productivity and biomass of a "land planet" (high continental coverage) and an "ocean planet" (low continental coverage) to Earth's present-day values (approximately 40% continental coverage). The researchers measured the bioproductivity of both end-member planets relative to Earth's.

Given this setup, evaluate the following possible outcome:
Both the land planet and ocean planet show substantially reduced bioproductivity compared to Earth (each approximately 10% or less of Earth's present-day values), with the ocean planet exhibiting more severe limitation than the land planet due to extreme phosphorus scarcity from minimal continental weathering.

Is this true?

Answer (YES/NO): NO